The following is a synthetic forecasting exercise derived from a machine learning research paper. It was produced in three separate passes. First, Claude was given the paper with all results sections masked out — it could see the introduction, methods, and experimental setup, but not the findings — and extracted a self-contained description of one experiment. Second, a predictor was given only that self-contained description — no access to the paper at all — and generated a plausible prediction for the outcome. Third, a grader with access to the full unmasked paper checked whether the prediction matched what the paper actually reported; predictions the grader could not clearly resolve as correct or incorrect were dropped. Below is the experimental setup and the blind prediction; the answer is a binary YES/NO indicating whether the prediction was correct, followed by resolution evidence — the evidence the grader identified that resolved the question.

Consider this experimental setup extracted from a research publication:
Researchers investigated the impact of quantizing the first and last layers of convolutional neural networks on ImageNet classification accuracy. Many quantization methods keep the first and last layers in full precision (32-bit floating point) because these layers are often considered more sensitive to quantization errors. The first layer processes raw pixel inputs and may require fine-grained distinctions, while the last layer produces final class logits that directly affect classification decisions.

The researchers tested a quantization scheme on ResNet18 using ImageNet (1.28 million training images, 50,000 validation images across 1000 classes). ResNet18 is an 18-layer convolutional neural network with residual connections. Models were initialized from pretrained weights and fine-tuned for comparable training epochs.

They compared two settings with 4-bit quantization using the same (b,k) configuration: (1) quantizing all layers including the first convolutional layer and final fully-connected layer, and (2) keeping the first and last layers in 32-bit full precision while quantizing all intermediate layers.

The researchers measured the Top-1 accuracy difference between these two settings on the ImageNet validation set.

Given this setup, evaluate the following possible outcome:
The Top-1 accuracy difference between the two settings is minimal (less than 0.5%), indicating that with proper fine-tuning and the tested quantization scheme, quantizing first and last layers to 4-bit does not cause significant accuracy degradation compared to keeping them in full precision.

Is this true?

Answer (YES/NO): YES